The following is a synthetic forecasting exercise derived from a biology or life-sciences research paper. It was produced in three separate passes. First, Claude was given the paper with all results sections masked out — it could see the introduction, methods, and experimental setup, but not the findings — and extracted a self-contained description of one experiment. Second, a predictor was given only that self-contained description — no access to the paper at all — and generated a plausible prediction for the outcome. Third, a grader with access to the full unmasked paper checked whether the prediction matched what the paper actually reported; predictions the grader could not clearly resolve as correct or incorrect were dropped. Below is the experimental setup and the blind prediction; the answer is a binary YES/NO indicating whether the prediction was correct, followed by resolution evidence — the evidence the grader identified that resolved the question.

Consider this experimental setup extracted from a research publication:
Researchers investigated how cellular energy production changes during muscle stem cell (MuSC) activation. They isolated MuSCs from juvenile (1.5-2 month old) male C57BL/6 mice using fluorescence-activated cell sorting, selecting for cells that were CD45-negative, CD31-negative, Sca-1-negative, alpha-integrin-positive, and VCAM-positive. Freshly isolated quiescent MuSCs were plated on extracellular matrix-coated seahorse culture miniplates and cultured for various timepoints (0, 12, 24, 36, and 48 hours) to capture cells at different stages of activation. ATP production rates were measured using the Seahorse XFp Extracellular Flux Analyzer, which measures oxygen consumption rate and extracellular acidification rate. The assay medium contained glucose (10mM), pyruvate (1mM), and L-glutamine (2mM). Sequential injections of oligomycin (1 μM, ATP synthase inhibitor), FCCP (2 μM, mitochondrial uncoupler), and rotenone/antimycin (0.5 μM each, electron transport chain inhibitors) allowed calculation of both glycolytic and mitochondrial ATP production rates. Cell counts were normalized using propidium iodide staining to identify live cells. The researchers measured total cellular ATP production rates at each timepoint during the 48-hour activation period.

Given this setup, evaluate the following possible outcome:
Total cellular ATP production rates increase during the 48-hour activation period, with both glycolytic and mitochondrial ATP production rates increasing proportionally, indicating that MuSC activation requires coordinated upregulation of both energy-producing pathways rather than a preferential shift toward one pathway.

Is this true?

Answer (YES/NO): NO